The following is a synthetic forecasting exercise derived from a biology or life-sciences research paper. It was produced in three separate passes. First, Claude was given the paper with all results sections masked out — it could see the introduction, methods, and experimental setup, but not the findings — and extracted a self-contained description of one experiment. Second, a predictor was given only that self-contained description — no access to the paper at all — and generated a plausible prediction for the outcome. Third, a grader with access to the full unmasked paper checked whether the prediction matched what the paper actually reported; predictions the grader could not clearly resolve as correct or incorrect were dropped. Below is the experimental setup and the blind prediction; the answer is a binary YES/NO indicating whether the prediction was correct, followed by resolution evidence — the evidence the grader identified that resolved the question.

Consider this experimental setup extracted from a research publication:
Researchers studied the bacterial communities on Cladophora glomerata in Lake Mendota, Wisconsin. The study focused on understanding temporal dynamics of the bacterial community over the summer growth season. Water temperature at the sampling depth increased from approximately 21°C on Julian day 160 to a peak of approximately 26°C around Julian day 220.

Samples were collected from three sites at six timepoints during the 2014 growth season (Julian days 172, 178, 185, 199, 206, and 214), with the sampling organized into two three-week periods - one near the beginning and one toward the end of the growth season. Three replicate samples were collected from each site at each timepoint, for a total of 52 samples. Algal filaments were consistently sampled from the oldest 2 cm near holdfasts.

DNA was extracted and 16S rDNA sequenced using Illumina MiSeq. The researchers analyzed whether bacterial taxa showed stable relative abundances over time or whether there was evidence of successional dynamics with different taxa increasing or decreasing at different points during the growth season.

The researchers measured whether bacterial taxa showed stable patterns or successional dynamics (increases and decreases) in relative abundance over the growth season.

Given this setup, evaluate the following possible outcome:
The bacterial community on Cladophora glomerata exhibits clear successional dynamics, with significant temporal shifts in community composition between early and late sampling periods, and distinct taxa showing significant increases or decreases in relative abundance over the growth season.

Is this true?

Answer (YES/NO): YES